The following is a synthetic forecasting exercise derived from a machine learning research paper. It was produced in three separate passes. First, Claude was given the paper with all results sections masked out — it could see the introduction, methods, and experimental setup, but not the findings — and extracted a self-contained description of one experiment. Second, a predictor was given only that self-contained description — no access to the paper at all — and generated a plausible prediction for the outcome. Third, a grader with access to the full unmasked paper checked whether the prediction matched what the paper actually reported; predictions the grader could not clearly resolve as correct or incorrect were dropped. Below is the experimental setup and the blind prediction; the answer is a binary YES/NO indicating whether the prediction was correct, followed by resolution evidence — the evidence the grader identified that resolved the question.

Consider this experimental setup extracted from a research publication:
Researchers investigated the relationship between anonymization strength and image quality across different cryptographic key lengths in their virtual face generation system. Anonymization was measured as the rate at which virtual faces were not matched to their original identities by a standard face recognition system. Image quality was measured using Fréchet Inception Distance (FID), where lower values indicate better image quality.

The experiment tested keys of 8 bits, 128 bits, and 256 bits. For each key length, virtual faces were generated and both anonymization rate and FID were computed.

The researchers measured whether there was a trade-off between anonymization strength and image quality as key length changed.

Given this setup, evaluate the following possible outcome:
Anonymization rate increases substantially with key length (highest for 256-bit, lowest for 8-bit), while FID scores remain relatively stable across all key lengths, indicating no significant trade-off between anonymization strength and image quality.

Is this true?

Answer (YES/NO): NO